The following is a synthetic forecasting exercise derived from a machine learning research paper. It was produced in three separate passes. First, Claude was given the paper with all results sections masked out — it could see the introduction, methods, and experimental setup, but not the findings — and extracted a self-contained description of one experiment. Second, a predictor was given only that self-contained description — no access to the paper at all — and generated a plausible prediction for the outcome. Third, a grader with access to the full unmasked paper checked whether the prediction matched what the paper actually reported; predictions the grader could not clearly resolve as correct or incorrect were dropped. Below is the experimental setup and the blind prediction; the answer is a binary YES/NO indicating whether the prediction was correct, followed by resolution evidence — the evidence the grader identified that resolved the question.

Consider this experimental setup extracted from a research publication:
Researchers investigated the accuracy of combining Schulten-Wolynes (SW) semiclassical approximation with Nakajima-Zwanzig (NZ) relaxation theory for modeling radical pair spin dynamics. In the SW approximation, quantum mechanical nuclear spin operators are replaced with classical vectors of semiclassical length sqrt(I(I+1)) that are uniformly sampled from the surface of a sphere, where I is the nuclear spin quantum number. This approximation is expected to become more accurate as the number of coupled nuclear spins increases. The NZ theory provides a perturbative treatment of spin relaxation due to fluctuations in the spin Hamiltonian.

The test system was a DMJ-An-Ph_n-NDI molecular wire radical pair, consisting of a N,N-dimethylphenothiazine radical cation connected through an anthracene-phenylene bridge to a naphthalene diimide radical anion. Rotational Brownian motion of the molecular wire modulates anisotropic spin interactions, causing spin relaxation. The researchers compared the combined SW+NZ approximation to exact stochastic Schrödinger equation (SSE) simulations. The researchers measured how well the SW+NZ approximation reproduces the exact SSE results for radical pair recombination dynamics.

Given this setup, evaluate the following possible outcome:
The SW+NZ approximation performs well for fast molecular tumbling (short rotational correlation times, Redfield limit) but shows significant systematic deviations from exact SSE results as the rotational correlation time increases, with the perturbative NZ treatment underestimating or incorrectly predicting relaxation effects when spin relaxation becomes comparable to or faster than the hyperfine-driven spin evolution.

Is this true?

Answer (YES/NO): NO